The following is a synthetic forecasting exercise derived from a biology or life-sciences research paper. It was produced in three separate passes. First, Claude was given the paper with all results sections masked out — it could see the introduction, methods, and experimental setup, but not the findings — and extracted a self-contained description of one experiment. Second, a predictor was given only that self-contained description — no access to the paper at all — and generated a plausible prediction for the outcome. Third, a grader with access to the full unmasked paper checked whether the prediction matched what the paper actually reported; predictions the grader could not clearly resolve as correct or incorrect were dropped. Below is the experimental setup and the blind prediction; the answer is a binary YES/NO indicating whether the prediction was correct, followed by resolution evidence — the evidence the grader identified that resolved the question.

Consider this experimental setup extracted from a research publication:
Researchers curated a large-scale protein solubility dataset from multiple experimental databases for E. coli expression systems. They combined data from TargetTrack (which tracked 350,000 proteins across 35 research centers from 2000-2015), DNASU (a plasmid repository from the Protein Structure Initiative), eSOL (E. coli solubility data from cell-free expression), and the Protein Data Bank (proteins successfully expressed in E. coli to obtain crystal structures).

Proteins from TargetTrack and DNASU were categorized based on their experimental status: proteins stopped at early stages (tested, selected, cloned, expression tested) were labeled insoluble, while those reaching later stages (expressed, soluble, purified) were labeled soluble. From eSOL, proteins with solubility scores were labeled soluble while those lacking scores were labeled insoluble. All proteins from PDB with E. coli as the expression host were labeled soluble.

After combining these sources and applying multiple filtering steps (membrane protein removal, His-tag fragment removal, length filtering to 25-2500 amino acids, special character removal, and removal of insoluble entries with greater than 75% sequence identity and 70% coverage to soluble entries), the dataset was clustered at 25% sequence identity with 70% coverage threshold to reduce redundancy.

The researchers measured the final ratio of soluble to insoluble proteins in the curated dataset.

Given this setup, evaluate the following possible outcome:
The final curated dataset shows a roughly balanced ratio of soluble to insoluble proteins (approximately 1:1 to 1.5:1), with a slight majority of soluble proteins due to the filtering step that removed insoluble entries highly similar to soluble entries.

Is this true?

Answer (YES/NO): YES